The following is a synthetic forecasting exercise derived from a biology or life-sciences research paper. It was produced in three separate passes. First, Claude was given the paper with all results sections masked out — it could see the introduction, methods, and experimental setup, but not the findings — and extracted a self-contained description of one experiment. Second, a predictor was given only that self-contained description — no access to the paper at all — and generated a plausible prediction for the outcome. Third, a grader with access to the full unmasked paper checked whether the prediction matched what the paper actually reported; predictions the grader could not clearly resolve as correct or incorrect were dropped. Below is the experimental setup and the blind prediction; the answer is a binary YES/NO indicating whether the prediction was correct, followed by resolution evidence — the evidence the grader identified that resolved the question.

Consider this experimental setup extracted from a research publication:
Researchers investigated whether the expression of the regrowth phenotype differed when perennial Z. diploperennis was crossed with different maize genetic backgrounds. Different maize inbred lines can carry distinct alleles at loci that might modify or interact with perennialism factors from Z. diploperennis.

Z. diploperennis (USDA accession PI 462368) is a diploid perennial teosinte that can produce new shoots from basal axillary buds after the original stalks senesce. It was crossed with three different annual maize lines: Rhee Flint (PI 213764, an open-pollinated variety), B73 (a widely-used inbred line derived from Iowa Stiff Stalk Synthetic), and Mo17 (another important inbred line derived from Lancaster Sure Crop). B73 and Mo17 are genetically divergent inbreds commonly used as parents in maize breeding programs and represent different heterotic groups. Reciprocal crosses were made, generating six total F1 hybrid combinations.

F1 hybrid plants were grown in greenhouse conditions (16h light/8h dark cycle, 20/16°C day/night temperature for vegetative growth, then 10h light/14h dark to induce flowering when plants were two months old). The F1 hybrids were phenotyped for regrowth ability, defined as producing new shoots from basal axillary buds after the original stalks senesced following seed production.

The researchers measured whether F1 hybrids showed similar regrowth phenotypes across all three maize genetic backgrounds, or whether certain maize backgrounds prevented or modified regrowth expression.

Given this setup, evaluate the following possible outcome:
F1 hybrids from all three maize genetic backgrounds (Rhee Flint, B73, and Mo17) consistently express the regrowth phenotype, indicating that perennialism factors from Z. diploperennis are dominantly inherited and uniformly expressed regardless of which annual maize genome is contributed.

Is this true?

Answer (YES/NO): YES